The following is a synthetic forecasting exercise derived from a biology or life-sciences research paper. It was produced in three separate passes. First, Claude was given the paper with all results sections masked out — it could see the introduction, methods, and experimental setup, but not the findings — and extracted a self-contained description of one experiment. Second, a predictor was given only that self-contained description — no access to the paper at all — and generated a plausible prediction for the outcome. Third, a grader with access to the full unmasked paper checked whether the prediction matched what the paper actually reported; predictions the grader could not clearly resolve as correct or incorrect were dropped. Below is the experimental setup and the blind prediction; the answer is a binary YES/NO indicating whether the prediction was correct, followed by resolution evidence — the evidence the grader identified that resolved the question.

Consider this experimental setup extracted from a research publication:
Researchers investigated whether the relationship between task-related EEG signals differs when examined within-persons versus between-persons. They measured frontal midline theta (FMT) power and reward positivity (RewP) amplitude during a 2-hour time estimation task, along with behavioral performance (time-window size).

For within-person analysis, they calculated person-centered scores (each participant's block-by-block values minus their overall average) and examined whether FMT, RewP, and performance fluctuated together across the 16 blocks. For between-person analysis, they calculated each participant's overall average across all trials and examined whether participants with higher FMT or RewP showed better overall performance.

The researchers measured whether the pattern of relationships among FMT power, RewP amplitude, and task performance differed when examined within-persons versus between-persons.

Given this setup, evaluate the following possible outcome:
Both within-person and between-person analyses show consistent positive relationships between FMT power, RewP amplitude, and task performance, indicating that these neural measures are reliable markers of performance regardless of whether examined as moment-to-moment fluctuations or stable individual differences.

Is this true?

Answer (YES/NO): NO